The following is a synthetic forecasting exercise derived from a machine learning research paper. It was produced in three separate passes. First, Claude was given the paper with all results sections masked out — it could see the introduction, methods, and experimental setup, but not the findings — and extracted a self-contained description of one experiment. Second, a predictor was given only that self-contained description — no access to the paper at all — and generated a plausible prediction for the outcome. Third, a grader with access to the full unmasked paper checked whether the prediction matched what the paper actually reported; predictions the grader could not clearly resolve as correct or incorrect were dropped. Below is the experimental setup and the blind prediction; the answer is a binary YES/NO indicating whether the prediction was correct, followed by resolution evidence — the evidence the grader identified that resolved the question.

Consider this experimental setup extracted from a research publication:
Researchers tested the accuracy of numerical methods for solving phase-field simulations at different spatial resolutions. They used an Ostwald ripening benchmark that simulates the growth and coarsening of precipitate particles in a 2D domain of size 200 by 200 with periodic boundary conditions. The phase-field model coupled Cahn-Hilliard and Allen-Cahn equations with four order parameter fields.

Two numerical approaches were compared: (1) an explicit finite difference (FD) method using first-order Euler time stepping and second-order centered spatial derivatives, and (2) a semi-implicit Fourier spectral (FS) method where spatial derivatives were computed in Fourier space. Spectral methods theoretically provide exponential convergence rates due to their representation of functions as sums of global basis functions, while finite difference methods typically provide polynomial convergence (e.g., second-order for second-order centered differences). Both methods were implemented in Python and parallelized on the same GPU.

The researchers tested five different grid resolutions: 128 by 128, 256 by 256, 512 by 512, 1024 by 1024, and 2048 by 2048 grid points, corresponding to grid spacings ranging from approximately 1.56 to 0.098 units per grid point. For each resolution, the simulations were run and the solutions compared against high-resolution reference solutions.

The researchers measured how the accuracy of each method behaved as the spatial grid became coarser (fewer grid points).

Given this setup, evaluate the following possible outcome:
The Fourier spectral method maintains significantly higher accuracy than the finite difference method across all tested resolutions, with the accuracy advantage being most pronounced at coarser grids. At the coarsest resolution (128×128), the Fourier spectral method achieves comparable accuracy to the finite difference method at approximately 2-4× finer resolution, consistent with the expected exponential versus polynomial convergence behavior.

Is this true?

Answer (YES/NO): NO